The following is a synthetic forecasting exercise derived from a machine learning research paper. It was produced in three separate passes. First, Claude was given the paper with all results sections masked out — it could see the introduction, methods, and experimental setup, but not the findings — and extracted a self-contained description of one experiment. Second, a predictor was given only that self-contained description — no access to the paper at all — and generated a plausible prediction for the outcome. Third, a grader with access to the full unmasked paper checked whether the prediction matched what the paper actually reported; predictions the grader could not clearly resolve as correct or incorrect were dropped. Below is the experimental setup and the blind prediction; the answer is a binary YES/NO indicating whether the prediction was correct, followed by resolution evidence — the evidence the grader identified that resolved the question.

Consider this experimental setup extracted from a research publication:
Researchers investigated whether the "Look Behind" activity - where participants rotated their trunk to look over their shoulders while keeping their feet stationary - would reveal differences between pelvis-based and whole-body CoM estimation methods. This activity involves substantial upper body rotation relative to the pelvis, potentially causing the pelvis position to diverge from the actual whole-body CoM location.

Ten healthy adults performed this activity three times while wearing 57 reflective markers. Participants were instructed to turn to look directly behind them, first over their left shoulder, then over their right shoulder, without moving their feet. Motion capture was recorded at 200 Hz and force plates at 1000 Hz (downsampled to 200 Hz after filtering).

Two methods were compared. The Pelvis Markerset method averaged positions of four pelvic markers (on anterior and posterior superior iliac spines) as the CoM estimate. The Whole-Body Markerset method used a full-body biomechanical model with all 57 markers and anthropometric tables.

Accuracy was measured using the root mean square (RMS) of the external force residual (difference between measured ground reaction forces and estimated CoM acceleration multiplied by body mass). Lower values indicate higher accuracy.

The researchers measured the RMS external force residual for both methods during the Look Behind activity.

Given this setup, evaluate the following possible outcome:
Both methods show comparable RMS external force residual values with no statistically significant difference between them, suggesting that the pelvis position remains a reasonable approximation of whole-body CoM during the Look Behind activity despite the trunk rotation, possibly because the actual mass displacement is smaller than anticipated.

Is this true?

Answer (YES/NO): YES